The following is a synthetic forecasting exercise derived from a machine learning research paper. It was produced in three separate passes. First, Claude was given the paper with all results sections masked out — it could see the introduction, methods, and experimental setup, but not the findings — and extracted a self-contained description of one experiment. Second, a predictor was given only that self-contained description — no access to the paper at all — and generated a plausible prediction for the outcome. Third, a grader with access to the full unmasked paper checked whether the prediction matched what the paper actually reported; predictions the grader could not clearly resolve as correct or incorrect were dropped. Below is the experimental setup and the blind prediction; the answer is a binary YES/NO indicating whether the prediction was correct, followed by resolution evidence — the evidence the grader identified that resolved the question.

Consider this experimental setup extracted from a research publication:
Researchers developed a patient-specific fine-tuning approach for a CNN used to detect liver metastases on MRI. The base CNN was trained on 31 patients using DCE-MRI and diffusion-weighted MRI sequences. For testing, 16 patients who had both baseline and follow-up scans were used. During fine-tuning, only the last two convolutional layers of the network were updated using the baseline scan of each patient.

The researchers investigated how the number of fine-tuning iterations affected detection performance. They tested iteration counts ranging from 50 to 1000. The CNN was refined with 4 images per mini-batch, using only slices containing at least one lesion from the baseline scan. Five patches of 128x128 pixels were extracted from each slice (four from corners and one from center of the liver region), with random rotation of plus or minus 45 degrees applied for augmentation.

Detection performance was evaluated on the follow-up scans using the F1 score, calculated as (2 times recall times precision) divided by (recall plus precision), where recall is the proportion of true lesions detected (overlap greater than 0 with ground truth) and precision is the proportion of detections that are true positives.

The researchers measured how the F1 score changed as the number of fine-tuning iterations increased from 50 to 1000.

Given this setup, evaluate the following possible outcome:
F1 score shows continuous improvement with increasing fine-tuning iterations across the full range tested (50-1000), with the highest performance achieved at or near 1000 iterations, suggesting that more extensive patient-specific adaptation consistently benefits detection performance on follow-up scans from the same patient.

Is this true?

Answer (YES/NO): NO